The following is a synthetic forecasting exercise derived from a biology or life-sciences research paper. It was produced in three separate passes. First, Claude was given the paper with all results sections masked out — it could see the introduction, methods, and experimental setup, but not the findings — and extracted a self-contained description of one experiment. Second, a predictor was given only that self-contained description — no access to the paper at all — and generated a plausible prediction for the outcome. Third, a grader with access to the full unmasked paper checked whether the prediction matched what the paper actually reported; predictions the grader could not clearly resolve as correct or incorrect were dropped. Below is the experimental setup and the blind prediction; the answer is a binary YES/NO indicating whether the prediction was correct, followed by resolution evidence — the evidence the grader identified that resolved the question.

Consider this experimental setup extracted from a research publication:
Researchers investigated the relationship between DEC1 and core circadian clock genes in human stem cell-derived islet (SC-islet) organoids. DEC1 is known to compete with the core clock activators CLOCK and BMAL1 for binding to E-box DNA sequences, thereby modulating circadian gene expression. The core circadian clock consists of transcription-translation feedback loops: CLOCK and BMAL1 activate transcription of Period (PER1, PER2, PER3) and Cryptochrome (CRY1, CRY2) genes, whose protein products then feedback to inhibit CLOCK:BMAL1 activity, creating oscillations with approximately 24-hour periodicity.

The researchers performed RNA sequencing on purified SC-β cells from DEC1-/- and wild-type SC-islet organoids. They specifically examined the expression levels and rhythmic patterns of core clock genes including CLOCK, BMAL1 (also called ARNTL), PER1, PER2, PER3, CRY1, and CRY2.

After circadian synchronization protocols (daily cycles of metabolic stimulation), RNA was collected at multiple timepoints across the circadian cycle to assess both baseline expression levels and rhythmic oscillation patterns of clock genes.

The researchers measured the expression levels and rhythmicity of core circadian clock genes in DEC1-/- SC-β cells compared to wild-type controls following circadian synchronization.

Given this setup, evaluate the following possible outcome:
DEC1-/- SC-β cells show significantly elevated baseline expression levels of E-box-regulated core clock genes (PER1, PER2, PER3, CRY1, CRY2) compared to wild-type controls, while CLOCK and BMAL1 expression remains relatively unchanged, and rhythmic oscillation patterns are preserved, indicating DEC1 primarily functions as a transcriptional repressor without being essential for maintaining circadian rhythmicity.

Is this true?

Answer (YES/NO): NO